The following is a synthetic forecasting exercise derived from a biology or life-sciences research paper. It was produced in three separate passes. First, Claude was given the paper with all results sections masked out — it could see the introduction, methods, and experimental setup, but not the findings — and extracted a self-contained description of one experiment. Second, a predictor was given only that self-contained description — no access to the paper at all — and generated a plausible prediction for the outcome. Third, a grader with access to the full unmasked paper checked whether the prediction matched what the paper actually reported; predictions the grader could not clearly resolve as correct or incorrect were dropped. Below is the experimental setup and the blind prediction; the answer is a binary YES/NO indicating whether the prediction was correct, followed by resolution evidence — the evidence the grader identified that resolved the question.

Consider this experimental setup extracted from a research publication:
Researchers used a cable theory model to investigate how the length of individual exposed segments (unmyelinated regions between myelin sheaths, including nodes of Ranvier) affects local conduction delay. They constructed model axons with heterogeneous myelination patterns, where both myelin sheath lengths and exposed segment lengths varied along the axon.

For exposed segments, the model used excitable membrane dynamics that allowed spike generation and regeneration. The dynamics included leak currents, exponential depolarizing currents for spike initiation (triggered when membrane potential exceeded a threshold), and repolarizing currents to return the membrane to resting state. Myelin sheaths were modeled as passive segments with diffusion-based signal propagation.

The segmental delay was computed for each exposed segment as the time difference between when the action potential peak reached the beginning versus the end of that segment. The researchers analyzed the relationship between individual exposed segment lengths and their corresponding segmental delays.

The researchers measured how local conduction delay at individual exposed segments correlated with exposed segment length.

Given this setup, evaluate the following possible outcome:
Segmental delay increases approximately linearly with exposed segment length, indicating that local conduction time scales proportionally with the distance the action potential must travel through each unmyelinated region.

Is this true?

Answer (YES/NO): YES